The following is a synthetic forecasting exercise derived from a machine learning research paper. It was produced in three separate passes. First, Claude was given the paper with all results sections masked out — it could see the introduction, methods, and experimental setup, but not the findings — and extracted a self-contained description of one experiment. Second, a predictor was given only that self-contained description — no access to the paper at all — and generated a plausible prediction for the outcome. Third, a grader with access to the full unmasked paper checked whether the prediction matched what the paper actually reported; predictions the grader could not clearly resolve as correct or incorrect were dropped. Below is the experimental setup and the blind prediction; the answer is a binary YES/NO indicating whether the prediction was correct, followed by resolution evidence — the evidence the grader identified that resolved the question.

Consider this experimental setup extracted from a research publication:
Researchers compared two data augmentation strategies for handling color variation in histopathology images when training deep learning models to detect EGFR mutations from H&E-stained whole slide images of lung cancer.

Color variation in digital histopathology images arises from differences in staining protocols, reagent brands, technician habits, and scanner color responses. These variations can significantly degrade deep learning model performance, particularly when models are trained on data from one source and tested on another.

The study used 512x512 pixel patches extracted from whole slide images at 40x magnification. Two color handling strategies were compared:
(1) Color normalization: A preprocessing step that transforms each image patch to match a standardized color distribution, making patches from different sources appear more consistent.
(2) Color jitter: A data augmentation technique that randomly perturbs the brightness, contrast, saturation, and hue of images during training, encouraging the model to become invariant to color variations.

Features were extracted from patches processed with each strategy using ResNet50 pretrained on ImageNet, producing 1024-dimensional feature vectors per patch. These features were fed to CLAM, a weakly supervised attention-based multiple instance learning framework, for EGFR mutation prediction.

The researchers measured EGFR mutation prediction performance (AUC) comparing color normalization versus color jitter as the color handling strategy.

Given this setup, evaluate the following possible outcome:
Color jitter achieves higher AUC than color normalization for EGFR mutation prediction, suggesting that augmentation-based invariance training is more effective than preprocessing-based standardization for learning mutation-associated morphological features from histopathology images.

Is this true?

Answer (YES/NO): NO